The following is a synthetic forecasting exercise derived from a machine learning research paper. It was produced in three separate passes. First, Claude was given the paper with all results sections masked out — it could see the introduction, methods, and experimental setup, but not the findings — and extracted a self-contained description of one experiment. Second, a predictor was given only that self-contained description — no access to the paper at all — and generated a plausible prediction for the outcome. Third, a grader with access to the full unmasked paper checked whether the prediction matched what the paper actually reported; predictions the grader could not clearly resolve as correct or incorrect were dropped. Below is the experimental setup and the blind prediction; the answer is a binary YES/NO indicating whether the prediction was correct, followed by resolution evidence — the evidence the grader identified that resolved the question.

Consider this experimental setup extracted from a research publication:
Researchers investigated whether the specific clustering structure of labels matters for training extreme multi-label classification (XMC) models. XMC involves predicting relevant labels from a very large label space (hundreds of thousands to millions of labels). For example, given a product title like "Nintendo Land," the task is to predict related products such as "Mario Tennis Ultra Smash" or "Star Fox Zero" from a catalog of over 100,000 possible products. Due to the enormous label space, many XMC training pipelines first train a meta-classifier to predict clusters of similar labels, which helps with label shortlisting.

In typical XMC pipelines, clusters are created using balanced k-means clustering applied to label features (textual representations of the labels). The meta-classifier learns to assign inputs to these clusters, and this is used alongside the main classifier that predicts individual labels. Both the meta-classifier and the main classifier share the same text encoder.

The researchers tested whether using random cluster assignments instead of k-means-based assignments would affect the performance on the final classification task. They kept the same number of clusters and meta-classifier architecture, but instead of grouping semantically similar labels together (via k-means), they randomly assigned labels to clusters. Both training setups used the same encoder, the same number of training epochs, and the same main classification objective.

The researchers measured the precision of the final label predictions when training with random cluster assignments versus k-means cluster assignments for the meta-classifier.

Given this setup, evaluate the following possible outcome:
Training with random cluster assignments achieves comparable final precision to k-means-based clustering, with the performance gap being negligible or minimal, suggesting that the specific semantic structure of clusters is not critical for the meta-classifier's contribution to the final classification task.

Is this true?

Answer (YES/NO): YES